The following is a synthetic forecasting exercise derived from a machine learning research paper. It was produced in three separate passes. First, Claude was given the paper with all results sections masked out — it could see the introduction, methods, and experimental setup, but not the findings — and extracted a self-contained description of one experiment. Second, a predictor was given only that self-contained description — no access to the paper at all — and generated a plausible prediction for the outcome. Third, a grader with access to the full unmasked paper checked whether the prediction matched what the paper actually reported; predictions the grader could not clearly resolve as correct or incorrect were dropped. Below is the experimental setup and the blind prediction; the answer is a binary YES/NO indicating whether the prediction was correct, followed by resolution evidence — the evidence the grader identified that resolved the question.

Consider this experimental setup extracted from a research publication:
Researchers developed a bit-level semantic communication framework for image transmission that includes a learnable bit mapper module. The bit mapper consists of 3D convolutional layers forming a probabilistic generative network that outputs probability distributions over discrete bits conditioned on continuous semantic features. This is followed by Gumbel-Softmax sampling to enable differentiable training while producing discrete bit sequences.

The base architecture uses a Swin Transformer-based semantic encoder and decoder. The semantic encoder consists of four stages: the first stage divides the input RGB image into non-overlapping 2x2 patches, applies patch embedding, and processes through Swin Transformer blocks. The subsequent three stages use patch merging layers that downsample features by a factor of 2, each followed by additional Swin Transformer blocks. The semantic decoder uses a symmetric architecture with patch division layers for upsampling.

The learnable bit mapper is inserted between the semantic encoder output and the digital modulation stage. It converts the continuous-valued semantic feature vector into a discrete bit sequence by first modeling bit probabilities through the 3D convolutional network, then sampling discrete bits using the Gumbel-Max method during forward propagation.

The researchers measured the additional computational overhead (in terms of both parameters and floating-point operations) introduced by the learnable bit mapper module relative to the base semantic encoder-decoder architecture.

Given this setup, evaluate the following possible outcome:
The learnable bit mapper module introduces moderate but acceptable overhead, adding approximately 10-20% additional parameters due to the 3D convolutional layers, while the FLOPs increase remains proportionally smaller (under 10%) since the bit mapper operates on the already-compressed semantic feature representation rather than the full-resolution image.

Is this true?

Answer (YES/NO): NO